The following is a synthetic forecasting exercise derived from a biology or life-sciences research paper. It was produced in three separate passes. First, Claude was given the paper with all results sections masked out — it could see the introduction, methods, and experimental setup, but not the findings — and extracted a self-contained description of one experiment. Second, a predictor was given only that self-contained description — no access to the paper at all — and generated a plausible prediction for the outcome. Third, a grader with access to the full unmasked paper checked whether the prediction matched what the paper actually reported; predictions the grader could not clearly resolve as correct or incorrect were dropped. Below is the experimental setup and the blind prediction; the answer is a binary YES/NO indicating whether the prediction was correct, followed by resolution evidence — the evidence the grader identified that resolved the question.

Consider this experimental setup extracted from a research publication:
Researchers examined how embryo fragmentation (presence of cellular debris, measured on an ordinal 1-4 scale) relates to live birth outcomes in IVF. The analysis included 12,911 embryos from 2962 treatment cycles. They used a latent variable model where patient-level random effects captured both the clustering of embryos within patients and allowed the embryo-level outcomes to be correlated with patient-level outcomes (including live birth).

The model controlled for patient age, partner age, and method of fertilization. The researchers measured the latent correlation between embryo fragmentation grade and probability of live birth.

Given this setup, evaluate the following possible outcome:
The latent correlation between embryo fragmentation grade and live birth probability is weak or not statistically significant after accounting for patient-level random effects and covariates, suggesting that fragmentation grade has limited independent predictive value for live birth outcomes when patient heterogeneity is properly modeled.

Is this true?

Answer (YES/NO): YES